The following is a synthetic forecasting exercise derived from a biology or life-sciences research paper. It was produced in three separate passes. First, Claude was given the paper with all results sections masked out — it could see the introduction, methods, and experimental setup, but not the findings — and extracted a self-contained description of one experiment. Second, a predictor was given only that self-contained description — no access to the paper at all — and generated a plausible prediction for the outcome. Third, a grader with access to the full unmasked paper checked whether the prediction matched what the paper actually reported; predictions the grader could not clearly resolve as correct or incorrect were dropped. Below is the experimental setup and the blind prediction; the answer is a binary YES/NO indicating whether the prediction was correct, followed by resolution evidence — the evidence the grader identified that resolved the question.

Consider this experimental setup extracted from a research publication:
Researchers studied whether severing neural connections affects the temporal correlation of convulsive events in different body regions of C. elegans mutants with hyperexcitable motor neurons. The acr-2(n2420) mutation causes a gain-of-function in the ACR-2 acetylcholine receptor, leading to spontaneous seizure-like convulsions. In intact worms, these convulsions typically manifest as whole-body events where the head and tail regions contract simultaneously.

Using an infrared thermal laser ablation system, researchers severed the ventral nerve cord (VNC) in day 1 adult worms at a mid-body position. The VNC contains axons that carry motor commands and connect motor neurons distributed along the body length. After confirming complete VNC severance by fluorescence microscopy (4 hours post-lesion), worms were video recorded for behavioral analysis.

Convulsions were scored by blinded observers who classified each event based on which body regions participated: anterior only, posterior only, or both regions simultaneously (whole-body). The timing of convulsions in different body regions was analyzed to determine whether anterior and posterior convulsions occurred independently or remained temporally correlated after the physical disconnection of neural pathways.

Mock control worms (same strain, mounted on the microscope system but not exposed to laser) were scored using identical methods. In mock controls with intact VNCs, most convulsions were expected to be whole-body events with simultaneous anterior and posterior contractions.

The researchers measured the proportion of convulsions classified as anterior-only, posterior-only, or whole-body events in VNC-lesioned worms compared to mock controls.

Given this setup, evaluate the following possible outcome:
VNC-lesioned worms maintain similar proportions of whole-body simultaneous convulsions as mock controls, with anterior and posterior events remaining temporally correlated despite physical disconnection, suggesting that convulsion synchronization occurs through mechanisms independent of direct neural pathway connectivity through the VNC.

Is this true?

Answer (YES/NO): NO